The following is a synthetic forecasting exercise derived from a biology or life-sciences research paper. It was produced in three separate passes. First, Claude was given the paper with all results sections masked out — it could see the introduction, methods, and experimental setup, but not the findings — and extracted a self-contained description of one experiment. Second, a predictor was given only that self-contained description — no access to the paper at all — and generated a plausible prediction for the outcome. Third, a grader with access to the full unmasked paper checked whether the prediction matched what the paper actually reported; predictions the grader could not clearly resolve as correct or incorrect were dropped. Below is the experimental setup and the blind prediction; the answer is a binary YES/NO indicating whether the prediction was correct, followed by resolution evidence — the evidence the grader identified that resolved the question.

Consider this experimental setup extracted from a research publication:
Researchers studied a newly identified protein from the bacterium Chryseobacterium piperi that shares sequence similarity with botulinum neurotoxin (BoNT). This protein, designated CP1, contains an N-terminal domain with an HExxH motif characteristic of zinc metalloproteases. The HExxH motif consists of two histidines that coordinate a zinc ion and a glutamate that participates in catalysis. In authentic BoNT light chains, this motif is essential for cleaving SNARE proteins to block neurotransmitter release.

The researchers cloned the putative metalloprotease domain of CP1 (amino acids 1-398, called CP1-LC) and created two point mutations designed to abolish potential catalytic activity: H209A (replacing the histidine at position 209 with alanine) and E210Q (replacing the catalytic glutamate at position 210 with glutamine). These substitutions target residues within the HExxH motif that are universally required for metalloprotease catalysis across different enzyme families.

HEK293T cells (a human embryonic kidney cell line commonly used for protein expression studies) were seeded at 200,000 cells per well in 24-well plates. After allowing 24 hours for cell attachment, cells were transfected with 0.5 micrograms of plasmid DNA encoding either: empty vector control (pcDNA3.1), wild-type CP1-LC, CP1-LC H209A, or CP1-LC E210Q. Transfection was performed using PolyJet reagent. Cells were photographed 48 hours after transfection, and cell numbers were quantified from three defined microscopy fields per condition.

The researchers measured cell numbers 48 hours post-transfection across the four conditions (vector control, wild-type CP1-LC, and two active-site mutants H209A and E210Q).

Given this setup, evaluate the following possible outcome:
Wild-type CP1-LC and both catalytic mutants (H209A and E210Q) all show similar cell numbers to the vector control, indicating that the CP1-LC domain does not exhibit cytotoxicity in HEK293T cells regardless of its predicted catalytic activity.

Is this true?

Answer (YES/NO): NO